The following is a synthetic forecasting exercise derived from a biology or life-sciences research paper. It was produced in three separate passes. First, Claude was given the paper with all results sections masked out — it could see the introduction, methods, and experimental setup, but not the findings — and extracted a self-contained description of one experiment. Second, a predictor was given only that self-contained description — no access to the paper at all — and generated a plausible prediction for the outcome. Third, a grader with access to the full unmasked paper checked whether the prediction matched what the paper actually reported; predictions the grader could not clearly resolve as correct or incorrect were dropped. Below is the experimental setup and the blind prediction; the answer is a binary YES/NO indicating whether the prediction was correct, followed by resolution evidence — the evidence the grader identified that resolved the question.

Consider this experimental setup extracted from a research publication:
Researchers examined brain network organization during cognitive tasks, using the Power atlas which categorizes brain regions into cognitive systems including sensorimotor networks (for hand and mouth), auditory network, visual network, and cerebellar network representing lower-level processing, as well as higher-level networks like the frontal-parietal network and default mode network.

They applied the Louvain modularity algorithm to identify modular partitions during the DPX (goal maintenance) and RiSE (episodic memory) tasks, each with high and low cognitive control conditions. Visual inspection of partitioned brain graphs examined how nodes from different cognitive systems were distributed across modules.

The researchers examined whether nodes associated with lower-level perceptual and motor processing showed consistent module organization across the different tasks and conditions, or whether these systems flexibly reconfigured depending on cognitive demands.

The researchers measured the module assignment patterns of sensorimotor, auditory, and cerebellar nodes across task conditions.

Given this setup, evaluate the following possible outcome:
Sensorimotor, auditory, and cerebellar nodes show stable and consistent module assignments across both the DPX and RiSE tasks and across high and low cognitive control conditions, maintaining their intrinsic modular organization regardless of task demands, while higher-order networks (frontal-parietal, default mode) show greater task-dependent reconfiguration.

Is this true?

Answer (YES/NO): YES